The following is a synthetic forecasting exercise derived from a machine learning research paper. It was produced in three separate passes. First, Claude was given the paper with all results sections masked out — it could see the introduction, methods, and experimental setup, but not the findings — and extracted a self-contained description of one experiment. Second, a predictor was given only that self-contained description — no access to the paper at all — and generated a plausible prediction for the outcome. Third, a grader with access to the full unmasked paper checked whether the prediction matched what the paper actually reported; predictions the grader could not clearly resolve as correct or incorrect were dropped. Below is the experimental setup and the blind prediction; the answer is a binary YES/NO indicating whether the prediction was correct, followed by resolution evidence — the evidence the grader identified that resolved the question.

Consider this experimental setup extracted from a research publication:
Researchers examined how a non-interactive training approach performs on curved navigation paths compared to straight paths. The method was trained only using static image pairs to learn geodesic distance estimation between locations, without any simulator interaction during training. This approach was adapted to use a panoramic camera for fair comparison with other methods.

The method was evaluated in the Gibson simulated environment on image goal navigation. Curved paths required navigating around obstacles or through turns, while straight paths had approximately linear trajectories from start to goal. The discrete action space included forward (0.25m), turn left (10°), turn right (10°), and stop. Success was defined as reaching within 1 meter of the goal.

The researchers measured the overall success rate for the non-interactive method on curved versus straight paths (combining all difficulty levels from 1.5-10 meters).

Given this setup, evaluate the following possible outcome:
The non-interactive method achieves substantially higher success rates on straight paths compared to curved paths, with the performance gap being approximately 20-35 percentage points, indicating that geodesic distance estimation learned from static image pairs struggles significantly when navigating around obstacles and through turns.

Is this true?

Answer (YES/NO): YES